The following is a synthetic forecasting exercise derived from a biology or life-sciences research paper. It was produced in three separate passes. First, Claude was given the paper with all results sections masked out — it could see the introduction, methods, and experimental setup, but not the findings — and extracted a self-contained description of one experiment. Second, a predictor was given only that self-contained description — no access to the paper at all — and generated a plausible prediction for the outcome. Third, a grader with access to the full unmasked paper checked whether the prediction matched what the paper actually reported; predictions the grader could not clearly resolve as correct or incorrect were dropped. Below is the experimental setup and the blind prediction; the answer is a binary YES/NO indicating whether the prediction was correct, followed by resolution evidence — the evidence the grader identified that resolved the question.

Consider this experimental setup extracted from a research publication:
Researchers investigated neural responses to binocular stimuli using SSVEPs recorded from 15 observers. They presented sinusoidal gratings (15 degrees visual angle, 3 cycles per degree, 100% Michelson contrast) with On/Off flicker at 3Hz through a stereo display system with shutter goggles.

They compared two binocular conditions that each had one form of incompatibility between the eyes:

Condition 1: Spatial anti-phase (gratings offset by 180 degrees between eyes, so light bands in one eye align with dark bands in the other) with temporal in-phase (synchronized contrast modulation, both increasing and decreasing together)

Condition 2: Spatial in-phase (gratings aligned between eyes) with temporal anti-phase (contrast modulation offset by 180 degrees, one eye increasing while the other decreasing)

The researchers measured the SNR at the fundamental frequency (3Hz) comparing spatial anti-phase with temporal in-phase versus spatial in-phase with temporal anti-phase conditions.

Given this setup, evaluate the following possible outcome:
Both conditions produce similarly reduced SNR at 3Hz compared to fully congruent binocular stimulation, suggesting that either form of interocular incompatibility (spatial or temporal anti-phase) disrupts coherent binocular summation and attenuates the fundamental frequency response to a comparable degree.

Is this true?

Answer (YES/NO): NO